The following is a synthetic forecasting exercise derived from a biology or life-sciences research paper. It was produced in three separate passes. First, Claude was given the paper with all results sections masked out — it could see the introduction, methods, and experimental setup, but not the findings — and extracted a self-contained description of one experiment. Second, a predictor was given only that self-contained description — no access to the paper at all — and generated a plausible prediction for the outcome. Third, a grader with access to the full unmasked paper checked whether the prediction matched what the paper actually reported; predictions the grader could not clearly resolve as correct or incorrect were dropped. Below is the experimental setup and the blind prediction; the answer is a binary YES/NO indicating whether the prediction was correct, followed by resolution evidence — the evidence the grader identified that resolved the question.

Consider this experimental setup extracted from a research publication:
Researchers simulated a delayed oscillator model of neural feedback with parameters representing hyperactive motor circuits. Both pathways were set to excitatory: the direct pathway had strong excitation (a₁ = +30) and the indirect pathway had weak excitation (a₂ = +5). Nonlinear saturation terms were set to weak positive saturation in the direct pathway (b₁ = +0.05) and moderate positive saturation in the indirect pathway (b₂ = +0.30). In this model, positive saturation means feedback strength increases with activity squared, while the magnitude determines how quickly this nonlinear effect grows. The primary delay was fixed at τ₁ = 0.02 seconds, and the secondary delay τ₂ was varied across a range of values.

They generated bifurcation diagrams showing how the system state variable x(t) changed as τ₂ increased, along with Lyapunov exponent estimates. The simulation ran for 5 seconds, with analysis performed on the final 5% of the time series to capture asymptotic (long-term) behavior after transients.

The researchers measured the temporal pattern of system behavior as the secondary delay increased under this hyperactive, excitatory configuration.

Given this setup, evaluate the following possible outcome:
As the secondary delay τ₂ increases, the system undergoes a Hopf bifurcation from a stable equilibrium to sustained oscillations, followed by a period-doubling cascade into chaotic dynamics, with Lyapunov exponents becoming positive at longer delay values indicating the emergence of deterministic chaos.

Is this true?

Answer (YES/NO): NO